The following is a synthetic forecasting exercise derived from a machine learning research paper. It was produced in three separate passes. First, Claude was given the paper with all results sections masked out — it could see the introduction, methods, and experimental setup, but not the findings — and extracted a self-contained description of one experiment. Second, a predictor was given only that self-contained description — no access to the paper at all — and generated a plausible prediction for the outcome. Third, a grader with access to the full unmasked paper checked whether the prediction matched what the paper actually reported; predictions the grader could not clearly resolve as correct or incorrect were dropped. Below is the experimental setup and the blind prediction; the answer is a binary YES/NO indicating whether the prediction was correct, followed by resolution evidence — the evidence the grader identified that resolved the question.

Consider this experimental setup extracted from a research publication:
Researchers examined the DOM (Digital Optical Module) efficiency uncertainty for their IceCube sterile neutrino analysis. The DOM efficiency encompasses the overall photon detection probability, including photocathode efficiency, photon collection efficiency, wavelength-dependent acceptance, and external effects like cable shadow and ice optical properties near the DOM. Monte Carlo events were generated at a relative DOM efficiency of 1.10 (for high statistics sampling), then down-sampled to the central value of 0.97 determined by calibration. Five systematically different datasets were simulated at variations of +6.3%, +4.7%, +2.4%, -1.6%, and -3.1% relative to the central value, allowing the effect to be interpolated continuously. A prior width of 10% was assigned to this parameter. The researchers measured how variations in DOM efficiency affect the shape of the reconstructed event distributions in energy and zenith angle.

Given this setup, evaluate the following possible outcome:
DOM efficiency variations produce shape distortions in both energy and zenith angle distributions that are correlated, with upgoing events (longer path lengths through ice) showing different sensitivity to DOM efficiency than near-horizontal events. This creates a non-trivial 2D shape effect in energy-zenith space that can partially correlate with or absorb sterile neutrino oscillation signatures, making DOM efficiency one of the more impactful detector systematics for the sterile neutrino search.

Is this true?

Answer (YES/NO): NO